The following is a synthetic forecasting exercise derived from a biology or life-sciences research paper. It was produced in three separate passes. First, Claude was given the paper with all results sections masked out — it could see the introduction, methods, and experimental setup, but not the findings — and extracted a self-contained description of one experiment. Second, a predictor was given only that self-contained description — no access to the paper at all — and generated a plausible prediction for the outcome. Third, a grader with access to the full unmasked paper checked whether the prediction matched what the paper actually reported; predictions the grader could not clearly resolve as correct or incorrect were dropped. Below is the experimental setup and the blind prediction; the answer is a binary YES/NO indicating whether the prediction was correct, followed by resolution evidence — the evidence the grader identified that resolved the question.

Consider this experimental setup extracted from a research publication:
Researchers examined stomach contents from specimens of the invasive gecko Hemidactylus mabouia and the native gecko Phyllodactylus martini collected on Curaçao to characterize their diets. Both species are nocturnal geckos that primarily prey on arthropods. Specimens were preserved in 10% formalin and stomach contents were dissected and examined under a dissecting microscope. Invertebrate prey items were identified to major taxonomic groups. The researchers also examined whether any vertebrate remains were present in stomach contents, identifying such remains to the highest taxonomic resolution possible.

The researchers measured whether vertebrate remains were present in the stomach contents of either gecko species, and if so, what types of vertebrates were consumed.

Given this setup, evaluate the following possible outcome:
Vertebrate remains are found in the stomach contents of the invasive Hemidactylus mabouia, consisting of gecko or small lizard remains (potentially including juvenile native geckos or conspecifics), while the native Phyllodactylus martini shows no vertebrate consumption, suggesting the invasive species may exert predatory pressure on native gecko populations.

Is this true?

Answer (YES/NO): NO